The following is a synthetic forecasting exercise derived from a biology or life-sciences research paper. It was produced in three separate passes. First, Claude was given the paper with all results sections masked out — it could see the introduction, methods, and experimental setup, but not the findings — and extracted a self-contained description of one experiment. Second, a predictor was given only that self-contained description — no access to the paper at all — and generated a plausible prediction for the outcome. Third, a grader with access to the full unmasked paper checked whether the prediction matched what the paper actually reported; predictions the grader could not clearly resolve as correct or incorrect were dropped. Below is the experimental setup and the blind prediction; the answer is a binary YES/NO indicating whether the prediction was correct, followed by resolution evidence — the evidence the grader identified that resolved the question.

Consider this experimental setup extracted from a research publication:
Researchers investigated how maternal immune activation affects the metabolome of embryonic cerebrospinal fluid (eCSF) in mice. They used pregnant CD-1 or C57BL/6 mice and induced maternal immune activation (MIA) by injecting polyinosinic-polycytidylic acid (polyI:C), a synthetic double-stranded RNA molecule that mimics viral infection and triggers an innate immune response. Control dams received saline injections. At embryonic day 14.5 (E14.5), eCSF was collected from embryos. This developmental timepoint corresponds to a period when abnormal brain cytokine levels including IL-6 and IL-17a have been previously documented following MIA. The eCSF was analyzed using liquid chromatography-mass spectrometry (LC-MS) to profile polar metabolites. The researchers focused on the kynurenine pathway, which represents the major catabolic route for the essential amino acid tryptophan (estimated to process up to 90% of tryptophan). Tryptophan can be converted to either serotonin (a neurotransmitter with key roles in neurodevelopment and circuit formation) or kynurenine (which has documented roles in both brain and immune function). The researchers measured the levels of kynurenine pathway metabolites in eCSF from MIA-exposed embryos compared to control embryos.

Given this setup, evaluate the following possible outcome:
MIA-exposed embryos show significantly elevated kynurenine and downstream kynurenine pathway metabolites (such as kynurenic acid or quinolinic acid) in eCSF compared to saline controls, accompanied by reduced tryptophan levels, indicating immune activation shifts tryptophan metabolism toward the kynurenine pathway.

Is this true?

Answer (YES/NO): NO